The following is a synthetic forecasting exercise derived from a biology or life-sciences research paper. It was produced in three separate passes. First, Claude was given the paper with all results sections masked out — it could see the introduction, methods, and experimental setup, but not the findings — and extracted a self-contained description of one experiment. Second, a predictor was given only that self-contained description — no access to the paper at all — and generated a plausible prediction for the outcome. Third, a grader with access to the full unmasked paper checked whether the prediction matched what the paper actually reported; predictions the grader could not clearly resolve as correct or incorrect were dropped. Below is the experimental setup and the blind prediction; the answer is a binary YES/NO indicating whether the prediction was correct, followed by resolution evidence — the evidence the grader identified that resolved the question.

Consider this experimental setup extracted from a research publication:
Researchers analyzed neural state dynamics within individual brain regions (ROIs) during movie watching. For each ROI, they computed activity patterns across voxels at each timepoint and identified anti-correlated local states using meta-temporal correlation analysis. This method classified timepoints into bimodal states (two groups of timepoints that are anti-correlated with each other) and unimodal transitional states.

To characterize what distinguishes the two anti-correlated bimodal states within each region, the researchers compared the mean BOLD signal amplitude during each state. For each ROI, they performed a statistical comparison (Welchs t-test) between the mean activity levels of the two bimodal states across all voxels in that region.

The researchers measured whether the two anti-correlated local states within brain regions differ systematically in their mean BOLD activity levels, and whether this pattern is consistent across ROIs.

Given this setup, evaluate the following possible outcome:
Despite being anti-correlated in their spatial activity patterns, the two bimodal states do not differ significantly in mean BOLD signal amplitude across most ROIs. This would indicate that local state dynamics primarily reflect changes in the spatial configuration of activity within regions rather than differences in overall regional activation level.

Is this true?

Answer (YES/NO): NO